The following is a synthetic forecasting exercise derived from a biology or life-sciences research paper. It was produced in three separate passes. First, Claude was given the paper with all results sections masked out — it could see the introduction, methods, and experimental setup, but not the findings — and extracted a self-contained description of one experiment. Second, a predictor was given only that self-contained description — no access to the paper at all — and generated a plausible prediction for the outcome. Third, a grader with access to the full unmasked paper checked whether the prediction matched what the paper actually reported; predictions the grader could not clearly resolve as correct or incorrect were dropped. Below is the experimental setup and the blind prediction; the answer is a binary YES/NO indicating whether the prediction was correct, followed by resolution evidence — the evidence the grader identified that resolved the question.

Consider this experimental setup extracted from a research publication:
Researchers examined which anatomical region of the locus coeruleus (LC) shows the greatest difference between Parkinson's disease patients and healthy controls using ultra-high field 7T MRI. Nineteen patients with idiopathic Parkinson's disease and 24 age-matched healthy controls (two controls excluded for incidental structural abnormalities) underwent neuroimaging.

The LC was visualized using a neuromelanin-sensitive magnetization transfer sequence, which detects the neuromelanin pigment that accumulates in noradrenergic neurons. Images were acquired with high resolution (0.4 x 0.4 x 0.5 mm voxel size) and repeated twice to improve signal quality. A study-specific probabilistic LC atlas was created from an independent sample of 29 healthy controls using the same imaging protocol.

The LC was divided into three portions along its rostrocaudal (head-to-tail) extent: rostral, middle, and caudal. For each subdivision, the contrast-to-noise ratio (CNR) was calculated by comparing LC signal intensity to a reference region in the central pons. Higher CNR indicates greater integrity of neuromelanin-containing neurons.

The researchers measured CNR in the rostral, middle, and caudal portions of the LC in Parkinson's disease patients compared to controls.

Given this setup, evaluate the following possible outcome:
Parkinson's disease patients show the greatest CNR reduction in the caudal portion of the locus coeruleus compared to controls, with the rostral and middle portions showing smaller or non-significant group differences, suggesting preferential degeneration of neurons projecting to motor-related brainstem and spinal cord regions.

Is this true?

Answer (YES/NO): YES